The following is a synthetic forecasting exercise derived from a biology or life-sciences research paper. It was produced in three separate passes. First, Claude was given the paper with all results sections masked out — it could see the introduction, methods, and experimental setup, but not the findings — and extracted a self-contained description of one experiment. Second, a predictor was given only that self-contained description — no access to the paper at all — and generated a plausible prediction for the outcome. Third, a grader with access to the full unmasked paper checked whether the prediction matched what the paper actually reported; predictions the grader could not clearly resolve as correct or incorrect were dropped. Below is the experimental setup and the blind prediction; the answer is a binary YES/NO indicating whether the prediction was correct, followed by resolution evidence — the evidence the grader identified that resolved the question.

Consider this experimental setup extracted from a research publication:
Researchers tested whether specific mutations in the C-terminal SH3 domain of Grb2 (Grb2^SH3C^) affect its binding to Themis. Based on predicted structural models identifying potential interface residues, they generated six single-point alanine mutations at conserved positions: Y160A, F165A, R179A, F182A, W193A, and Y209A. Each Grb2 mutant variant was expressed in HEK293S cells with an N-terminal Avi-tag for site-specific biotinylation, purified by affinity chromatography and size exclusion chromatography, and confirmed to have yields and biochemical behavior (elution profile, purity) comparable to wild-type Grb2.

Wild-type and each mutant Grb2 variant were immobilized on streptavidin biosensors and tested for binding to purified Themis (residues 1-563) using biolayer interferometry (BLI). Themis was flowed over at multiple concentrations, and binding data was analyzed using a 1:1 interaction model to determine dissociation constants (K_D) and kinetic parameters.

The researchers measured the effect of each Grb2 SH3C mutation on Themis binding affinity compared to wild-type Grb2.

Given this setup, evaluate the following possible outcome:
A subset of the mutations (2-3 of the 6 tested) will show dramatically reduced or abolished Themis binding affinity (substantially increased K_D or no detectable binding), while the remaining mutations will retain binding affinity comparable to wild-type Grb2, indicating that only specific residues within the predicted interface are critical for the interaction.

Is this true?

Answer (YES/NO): NO